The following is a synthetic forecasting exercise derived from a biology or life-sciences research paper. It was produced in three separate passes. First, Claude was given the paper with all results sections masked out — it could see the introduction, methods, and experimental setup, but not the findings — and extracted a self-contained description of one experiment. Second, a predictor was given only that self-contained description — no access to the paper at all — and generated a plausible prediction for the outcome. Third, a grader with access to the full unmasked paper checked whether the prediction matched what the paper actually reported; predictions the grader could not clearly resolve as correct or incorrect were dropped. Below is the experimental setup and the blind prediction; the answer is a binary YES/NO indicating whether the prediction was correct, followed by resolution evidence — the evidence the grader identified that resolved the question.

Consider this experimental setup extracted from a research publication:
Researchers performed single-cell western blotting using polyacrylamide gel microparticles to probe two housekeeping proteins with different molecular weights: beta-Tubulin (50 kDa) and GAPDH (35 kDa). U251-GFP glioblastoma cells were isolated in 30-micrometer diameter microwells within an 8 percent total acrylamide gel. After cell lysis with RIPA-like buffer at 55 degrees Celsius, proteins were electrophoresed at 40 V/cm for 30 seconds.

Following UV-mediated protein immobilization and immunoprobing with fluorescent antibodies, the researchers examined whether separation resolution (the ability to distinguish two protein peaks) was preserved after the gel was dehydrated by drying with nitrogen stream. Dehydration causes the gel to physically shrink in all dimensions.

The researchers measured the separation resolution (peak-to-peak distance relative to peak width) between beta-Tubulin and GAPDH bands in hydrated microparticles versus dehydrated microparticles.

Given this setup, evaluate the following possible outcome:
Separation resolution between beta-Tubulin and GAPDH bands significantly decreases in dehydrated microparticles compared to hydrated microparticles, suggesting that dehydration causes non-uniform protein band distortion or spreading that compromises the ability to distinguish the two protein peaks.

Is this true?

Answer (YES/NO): NO